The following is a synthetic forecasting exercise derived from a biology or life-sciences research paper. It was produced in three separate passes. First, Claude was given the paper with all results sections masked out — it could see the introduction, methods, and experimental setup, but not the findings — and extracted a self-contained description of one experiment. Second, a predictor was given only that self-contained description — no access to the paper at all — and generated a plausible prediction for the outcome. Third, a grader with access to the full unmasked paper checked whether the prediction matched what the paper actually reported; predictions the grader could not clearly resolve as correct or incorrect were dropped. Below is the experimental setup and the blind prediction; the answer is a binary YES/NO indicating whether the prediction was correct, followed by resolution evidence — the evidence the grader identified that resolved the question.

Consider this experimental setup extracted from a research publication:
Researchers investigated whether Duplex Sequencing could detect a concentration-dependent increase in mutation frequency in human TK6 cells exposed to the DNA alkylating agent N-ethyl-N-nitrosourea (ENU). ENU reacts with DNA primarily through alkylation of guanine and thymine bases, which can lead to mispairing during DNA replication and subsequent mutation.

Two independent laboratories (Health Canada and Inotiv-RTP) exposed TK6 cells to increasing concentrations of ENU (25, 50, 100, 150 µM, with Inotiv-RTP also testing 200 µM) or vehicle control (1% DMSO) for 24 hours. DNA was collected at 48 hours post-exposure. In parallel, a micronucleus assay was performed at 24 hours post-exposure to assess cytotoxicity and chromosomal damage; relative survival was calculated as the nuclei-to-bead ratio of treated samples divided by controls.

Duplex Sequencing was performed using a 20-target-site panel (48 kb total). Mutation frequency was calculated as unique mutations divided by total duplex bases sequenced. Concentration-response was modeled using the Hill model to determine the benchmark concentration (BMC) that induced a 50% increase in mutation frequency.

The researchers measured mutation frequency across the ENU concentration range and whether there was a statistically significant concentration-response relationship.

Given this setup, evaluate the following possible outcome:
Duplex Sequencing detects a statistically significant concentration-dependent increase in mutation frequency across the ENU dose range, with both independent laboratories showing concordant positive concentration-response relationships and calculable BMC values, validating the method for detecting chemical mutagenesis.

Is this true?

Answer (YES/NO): YES